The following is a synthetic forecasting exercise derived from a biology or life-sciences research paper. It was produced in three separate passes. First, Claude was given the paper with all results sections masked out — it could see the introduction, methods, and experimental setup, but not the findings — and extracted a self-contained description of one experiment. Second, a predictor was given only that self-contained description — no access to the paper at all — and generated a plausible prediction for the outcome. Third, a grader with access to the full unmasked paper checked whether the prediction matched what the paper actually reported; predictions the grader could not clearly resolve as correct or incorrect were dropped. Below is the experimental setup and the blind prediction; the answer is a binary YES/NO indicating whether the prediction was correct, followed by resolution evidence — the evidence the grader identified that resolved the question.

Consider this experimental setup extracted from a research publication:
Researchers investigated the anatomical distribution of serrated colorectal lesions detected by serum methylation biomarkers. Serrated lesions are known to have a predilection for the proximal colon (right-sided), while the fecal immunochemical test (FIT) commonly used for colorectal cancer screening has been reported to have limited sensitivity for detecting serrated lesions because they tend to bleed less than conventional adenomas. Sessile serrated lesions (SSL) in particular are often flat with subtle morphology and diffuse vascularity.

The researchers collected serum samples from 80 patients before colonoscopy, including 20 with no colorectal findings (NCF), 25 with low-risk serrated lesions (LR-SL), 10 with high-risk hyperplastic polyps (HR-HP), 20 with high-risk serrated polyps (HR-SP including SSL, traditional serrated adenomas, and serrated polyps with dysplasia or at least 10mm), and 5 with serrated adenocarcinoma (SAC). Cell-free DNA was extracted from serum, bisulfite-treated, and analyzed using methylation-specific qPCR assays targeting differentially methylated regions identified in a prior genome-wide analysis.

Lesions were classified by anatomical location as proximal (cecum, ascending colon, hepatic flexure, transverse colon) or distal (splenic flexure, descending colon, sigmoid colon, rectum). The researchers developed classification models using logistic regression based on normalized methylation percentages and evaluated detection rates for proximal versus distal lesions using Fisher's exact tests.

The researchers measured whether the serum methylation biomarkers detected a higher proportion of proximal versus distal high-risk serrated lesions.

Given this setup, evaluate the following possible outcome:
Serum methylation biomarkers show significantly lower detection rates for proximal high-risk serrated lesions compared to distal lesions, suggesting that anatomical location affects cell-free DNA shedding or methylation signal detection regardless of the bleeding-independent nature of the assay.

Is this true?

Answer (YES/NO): NO